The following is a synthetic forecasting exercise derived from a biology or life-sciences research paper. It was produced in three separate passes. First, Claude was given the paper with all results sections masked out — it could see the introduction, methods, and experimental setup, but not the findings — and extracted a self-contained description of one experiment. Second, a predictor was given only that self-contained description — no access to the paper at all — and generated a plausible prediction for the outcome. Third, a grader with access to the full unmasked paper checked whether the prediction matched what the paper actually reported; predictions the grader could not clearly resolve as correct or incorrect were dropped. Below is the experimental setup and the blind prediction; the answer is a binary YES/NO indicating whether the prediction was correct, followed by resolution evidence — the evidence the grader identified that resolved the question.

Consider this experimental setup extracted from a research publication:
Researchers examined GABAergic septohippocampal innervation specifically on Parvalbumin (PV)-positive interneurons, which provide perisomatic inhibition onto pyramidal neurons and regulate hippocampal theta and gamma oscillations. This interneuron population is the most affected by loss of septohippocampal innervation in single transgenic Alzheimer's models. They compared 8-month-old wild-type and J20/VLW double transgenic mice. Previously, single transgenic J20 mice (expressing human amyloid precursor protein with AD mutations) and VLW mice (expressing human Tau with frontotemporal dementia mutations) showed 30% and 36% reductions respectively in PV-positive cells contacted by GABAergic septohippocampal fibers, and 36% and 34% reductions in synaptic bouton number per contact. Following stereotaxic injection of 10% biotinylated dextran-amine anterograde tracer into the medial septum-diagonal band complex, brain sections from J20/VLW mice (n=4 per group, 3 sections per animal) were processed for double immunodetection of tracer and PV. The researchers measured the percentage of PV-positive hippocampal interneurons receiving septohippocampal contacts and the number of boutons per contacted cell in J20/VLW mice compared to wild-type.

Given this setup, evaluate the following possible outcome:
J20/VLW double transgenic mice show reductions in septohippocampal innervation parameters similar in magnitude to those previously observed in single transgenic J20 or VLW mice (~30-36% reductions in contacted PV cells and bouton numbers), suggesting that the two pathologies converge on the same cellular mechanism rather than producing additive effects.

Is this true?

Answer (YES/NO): NO